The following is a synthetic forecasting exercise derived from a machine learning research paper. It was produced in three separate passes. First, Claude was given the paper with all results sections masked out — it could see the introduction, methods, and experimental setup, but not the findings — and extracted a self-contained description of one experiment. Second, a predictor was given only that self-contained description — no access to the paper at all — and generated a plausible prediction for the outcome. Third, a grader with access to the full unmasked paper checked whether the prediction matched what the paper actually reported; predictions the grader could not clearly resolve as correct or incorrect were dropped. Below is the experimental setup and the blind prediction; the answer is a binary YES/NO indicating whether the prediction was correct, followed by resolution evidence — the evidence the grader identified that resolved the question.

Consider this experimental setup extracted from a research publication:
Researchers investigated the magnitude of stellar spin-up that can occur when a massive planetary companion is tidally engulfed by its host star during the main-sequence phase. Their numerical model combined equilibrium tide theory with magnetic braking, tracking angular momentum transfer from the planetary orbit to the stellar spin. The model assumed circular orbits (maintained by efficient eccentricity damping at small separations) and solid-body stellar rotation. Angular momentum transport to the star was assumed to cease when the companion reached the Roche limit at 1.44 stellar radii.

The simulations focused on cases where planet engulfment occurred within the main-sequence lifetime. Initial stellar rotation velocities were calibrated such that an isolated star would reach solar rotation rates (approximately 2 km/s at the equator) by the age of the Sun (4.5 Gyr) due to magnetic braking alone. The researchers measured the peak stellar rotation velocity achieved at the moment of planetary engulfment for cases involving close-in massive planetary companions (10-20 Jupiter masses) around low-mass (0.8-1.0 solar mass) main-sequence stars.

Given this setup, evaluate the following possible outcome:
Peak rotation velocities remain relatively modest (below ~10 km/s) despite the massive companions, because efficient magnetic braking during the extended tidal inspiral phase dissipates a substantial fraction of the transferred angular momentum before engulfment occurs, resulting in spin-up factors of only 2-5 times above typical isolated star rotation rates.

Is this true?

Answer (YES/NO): NO